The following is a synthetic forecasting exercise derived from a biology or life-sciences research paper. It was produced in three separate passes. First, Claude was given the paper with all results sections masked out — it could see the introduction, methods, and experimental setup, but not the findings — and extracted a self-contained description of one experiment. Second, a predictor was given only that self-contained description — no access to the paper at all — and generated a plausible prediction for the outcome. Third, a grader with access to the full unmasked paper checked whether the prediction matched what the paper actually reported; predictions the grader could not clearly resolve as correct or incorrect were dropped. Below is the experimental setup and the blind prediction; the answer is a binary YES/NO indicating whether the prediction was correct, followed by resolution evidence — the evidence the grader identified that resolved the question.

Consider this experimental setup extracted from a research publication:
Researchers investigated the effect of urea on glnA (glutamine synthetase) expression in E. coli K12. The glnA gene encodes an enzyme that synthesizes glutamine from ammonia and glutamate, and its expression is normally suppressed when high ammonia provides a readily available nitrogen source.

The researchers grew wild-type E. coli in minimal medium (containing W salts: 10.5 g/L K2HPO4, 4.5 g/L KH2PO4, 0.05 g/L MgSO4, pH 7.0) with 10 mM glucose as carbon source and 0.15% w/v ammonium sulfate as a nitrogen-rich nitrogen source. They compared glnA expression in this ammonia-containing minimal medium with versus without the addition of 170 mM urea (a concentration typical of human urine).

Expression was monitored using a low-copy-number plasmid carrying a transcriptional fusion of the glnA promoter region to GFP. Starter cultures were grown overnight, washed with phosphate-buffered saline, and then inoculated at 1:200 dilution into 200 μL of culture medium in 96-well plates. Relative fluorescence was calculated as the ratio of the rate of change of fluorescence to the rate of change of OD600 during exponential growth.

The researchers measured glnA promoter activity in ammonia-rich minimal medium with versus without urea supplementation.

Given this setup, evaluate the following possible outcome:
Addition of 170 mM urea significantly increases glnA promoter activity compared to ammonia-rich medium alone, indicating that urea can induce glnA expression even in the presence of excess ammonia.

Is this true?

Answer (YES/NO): YES